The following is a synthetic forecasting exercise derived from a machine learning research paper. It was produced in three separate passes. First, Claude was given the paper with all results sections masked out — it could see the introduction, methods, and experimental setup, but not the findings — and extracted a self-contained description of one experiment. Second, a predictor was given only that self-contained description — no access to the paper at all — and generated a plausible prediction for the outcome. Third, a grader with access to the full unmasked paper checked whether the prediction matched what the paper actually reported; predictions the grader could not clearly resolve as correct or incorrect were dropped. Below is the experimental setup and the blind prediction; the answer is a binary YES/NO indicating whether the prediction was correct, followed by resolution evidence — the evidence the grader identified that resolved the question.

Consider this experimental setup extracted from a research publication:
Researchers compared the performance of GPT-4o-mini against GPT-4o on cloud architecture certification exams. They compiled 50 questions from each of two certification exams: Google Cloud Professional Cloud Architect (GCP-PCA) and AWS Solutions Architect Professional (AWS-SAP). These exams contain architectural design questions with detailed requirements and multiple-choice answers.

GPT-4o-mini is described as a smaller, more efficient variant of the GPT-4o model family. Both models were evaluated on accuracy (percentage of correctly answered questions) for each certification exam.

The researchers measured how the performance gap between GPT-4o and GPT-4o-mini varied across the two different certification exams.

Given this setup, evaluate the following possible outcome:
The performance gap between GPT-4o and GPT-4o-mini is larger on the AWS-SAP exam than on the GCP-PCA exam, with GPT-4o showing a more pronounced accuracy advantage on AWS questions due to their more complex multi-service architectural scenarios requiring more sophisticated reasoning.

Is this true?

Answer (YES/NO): YES